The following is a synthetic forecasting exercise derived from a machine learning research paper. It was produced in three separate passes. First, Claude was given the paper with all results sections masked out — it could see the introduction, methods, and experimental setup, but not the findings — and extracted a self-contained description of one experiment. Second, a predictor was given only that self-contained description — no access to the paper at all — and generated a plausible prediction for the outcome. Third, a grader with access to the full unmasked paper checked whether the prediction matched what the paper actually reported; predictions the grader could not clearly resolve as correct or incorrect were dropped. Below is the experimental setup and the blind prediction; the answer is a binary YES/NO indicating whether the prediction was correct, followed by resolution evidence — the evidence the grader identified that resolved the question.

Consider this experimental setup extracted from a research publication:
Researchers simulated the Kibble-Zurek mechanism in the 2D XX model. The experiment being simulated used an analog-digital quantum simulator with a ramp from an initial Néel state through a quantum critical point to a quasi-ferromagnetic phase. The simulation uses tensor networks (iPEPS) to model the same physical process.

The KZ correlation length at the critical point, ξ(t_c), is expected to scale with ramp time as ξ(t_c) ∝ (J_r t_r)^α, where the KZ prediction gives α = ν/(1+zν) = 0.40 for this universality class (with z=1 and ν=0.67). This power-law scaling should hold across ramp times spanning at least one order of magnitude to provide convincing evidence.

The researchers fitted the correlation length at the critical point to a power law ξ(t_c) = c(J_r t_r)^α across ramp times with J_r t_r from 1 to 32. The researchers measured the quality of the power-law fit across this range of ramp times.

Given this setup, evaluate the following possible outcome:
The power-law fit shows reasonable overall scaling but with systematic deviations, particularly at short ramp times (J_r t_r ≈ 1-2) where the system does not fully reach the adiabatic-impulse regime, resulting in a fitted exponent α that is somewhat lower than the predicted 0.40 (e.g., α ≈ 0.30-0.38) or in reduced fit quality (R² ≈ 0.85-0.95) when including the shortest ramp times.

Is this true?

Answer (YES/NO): NO